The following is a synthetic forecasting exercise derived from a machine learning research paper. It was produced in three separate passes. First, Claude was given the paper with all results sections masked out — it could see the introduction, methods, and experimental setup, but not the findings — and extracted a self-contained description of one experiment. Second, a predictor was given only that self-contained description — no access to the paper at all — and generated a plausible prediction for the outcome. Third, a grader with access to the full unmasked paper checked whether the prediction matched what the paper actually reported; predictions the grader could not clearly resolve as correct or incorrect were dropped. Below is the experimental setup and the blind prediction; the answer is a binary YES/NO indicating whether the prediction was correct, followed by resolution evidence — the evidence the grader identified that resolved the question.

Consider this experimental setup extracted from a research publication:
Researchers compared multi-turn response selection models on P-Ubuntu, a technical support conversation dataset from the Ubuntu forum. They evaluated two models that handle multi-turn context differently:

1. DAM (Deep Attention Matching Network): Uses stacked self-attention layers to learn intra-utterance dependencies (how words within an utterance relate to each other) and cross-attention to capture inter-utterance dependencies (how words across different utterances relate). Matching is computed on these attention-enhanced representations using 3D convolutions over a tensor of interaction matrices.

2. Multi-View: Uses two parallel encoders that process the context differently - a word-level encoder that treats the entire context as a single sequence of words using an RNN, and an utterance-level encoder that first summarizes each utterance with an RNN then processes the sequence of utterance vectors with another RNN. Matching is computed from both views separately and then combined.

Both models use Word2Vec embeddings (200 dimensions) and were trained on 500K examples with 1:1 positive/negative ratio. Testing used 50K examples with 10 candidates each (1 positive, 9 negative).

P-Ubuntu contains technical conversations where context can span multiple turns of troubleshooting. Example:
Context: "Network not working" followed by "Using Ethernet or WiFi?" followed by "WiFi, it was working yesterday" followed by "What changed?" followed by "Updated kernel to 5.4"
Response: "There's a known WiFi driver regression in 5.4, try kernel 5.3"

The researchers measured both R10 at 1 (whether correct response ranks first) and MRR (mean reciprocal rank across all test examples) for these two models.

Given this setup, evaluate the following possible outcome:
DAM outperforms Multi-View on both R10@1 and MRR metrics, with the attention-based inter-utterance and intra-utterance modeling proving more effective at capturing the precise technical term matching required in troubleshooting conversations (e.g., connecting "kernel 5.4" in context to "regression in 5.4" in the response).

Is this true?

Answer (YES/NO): YES